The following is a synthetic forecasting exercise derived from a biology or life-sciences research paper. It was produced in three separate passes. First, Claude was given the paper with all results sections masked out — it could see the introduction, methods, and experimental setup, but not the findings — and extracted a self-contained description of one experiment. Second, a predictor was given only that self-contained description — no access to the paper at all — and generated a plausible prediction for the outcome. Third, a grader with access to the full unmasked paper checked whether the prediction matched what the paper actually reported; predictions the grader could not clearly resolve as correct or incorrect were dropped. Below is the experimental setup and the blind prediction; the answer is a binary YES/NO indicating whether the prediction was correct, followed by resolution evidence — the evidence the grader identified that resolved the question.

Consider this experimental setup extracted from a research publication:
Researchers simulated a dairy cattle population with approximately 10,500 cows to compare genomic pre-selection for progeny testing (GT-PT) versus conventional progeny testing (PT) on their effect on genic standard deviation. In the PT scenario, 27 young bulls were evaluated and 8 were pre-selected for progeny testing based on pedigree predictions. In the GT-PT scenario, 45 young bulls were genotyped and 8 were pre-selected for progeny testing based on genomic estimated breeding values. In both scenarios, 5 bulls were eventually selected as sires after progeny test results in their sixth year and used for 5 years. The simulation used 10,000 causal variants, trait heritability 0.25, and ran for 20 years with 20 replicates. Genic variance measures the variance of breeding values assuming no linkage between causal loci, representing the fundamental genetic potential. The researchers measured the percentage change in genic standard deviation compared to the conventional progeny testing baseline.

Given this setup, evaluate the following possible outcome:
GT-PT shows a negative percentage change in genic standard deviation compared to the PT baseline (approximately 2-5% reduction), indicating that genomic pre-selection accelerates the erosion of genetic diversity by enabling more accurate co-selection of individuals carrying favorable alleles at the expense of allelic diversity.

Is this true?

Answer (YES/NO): NO